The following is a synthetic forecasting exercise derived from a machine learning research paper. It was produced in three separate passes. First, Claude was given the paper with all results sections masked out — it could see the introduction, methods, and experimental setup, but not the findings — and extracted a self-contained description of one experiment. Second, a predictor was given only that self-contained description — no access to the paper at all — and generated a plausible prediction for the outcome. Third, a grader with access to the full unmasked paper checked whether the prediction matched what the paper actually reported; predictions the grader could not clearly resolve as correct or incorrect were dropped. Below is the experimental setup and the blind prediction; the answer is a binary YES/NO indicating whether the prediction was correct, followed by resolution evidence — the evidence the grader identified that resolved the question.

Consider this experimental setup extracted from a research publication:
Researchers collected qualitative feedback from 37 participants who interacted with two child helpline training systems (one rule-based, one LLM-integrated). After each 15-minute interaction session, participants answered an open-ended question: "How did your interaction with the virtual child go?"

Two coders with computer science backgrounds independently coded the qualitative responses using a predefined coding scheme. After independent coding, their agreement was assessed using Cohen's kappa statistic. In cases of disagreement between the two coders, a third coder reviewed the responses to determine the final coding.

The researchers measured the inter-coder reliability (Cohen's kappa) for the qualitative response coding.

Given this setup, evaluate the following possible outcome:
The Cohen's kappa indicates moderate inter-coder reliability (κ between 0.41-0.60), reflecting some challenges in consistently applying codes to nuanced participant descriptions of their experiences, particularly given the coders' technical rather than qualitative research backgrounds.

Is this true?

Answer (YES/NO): NO